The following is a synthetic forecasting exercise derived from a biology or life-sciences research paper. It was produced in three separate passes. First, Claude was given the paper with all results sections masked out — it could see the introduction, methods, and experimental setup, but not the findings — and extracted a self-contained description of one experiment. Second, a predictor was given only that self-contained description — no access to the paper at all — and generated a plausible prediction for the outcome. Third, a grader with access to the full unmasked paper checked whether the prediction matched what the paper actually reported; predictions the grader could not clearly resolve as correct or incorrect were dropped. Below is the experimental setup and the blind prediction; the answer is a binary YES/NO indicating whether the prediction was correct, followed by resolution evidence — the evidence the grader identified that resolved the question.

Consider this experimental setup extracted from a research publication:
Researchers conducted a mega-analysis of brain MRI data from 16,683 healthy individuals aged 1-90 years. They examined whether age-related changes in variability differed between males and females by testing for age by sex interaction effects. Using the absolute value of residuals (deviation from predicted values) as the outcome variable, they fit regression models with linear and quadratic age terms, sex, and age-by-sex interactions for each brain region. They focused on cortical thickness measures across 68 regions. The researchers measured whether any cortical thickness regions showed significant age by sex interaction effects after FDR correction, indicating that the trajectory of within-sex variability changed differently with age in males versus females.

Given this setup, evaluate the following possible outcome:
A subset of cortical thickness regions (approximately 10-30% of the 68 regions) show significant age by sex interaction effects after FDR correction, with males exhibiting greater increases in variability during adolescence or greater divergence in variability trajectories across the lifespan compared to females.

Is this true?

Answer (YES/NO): NO